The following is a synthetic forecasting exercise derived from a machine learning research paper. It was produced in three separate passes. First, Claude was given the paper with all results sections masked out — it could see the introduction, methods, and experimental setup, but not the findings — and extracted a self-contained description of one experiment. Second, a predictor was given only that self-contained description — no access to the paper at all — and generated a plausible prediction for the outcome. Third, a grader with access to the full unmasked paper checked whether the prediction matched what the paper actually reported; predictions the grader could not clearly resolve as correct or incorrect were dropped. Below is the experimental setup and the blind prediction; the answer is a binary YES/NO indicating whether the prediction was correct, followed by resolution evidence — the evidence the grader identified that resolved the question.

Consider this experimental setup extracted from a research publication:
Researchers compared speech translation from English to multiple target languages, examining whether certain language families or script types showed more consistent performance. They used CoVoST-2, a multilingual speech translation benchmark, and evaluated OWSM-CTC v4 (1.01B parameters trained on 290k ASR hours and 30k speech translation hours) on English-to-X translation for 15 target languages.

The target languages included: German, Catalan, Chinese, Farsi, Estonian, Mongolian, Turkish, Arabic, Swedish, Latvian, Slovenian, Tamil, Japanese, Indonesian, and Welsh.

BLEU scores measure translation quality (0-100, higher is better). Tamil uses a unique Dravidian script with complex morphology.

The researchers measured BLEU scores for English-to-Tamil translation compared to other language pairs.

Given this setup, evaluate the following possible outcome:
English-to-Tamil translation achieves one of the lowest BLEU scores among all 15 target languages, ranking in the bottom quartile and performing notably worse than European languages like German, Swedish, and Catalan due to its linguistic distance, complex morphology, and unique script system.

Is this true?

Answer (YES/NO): YES